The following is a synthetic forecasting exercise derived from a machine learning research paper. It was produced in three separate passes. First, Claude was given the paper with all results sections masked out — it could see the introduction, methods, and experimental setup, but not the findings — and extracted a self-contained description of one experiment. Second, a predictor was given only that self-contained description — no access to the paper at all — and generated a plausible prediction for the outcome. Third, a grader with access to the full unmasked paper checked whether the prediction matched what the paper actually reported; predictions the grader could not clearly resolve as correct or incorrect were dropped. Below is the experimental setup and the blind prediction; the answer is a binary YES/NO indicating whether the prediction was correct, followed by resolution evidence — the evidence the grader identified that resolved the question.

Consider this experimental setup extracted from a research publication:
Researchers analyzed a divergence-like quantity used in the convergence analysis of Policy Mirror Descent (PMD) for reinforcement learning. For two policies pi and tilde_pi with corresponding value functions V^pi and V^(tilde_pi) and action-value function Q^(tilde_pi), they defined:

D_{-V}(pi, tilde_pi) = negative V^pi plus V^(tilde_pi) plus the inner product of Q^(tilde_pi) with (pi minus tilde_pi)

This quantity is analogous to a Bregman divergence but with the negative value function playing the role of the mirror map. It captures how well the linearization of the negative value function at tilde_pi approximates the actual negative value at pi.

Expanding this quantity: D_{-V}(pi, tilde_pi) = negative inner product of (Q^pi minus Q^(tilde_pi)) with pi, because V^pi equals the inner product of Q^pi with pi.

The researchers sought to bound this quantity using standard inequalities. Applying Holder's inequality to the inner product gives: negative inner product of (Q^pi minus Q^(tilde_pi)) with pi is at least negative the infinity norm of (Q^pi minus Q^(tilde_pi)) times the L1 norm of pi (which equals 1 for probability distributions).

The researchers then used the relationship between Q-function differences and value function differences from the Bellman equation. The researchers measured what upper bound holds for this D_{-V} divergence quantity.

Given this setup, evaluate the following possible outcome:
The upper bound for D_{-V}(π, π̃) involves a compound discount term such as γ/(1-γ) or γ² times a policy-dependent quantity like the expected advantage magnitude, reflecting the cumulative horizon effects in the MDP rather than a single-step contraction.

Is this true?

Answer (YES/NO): NO